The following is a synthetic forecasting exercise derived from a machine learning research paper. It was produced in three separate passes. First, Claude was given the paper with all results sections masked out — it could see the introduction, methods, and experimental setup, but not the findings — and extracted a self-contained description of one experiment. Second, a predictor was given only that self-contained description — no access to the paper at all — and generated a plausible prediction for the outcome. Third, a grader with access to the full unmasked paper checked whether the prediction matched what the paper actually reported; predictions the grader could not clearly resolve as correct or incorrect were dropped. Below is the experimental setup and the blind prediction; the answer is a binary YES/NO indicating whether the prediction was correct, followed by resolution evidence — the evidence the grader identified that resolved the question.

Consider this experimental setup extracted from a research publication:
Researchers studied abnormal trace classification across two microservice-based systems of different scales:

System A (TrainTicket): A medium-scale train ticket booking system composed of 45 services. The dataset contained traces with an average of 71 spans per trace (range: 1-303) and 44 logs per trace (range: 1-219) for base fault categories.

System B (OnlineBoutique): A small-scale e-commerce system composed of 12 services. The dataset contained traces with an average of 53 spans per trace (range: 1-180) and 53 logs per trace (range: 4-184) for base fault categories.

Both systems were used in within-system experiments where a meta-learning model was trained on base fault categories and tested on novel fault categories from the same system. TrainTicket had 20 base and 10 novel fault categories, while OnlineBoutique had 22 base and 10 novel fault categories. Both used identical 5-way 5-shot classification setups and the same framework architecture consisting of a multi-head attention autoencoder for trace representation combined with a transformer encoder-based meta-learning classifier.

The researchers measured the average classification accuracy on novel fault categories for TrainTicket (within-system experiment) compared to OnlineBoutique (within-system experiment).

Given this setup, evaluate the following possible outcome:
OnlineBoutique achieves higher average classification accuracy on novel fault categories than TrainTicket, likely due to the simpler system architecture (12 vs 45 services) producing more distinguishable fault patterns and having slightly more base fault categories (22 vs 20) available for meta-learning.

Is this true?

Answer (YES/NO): NO